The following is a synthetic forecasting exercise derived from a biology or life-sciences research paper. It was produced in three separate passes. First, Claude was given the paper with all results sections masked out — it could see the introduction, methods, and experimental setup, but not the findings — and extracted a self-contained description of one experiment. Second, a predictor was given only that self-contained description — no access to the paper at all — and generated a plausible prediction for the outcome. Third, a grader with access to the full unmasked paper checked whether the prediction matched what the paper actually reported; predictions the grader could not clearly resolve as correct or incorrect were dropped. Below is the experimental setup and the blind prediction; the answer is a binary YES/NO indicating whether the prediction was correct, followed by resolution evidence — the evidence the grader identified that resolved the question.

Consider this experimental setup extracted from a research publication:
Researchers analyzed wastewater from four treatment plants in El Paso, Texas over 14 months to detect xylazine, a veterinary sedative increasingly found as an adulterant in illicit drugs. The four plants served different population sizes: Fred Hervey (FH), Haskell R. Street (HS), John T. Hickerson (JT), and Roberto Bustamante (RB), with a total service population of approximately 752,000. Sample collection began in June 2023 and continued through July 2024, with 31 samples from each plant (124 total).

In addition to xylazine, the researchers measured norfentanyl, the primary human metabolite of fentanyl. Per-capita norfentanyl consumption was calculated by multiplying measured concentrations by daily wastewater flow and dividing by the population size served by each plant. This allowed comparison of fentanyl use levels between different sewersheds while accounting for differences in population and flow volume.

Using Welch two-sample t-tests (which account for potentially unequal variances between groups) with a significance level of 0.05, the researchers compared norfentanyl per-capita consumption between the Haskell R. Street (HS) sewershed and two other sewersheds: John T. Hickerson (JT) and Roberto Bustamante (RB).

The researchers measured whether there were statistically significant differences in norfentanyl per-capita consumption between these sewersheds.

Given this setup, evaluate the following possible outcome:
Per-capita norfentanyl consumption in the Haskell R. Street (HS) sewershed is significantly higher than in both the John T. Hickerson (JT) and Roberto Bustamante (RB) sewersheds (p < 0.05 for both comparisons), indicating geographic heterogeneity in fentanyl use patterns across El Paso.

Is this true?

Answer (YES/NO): YES